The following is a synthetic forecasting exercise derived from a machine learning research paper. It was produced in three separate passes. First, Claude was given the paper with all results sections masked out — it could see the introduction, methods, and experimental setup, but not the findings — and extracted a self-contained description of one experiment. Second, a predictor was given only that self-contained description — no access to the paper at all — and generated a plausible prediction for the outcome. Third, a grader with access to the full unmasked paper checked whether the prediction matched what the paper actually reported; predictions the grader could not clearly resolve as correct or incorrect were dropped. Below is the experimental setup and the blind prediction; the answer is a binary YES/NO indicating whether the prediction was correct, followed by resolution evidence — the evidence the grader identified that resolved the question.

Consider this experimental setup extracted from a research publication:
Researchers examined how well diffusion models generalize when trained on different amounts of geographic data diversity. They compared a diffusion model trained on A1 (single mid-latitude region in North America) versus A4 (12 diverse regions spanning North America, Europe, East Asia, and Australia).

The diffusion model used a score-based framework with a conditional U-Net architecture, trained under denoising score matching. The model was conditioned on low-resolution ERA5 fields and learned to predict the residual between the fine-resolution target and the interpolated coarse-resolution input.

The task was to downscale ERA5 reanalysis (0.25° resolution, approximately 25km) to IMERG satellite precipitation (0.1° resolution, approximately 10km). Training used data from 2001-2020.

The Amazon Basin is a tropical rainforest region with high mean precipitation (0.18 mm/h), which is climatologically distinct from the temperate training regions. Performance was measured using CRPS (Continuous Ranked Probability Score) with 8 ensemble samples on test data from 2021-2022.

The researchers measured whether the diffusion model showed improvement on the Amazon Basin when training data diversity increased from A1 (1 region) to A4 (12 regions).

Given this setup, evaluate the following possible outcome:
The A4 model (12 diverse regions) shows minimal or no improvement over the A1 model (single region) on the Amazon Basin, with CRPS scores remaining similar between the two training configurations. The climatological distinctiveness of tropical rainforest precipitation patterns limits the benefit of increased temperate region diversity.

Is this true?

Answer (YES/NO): YES